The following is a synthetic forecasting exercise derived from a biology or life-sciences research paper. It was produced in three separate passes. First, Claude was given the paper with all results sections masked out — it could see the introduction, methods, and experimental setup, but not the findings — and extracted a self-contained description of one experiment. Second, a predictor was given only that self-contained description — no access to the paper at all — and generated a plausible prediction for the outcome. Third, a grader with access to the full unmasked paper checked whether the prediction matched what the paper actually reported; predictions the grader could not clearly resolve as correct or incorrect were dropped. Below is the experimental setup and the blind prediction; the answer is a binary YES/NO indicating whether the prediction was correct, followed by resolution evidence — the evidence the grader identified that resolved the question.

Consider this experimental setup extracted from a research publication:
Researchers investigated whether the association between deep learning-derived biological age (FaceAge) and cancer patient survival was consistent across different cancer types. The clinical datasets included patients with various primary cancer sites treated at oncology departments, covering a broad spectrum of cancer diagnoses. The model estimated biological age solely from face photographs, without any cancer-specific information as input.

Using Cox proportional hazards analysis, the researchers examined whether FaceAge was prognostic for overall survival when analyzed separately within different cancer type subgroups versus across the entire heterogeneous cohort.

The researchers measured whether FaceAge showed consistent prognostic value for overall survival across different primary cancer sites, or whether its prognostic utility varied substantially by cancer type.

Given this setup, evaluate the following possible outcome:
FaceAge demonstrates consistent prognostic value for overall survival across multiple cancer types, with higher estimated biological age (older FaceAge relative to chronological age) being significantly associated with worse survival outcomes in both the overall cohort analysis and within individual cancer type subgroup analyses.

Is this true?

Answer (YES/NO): YES